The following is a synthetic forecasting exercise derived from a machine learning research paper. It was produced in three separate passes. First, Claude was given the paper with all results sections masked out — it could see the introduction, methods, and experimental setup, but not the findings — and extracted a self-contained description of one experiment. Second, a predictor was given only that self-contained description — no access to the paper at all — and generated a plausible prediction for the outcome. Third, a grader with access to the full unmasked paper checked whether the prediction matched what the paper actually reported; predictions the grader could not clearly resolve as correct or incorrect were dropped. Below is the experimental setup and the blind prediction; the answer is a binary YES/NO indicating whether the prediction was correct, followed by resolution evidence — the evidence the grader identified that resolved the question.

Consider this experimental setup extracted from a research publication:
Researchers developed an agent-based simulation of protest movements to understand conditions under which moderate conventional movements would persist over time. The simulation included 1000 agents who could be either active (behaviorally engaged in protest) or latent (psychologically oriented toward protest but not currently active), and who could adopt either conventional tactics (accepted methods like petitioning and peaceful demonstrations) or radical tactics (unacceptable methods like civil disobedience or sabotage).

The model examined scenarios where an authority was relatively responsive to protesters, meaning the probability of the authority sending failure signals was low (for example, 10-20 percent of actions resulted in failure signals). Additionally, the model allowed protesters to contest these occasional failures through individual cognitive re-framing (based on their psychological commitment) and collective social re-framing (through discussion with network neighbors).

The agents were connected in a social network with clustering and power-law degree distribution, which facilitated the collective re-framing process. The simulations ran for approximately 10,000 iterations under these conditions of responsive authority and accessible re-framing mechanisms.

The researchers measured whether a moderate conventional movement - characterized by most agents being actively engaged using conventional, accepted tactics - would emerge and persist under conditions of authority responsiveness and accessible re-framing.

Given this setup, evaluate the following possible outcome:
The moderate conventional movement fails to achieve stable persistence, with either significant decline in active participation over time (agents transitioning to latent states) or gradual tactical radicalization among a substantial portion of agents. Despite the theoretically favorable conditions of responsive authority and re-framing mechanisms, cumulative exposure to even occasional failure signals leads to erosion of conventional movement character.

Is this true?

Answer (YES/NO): NO